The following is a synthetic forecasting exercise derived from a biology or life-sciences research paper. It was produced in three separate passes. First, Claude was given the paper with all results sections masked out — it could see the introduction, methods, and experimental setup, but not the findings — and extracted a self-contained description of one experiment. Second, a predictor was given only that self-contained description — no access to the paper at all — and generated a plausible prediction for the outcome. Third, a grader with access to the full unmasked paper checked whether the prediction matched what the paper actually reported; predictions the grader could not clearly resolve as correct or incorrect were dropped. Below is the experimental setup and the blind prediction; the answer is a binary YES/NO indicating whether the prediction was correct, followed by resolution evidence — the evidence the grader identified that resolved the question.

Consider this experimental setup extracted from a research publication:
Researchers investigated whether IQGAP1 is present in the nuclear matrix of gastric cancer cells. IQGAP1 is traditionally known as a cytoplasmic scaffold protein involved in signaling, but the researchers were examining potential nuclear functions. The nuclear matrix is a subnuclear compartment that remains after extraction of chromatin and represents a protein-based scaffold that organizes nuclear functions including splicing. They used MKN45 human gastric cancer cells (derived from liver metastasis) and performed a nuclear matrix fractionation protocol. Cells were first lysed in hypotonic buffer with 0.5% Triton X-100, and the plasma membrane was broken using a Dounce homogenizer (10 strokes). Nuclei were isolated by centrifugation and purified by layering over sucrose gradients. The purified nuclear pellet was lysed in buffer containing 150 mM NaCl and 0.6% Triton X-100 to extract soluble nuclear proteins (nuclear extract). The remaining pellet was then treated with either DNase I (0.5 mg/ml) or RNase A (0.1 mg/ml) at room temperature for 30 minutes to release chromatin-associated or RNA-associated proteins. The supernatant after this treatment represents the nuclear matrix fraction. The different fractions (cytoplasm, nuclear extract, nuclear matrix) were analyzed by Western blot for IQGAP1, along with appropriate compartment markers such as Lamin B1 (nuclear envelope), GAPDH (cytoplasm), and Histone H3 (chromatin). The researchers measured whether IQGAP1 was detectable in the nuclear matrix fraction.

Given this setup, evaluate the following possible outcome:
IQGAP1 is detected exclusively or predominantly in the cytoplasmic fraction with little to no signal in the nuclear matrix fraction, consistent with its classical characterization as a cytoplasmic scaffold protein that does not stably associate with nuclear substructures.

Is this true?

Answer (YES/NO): NO